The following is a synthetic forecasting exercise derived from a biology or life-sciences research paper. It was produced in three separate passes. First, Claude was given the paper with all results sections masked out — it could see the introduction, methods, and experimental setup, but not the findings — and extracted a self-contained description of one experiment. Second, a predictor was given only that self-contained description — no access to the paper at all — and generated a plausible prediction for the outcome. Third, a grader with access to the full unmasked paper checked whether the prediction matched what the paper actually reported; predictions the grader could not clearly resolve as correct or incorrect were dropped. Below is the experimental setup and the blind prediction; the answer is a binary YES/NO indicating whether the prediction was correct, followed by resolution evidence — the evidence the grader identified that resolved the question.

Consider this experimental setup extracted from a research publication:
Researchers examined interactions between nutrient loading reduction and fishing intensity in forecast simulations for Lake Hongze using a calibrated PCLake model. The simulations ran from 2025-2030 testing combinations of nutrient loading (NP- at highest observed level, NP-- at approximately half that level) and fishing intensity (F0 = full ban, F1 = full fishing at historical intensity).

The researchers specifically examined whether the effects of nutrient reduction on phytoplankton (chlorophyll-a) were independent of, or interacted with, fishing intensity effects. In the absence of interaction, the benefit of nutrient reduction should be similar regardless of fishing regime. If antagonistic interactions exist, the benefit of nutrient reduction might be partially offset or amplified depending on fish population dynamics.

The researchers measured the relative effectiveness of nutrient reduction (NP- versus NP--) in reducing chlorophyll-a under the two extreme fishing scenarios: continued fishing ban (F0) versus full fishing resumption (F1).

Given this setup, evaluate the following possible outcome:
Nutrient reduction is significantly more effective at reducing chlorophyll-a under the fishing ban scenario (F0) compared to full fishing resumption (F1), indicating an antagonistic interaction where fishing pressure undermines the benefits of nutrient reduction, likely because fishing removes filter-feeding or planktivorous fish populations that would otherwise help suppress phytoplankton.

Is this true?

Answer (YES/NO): NO